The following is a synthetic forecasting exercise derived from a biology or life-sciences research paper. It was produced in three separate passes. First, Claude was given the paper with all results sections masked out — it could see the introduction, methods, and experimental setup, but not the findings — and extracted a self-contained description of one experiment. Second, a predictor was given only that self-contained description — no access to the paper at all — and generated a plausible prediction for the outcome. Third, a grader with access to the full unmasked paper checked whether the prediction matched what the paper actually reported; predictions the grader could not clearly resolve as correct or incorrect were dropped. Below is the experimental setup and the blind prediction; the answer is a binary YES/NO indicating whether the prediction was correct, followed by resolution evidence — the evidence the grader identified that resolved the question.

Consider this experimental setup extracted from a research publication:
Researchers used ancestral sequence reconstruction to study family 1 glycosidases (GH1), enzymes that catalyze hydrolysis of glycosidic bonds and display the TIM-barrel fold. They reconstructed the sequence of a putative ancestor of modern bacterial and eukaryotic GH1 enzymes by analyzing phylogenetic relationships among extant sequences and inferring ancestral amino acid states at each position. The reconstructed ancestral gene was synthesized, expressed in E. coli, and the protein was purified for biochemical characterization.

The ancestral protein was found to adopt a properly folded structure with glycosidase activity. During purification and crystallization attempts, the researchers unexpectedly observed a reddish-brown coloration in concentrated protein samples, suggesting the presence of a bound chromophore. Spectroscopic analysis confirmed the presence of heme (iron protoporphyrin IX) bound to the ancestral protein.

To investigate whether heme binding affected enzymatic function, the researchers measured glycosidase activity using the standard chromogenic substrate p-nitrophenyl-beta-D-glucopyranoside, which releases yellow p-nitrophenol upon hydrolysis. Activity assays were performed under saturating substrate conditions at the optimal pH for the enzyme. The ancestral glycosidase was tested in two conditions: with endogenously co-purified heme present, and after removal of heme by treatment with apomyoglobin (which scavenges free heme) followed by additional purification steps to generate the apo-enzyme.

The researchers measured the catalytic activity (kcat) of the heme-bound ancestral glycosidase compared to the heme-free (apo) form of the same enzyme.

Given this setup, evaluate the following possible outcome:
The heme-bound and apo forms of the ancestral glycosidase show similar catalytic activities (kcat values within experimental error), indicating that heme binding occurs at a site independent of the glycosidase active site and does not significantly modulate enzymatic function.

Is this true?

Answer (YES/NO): NO